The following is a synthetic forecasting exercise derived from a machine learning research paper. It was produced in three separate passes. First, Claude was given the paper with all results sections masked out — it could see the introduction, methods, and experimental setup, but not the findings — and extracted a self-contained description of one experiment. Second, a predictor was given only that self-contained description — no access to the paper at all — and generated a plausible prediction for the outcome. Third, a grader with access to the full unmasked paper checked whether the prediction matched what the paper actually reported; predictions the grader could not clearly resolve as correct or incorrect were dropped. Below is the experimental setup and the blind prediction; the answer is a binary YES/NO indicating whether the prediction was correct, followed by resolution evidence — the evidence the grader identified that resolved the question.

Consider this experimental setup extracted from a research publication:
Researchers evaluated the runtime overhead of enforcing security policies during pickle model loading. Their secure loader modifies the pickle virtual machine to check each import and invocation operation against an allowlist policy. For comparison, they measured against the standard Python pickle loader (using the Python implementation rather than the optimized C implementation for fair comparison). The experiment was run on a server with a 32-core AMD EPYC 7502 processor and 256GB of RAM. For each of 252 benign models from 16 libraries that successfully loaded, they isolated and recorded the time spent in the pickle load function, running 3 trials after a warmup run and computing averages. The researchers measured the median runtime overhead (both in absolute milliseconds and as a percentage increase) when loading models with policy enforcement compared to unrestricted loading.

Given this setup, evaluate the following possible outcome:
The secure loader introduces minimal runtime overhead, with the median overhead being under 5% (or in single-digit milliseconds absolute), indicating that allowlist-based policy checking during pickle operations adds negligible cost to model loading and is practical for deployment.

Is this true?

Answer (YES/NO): YES